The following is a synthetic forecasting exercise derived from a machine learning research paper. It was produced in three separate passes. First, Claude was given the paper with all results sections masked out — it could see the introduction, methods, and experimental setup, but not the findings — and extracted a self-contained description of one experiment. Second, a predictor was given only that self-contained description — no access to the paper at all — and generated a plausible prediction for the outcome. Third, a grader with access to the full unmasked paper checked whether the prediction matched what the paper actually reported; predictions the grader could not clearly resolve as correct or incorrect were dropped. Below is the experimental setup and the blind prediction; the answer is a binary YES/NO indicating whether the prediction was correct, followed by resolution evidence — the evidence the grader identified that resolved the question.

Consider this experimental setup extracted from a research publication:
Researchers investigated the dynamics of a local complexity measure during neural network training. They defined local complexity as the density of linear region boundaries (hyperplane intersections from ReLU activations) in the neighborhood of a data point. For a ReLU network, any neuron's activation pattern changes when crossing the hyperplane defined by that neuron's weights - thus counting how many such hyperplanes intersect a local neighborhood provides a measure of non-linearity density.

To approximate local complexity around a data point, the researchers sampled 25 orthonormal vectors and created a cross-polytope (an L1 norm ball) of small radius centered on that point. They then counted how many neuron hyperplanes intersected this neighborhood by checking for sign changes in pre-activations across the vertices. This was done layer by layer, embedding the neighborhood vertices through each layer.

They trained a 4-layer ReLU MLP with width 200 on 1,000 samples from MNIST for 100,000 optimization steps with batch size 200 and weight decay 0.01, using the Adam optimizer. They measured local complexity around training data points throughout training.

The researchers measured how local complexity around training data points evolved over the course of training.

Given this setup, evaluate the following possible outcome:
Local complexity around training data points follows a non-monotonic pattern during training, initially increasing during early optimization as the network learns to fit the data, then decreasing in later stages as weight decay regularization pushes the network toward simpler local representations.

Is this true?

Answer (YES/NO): NO